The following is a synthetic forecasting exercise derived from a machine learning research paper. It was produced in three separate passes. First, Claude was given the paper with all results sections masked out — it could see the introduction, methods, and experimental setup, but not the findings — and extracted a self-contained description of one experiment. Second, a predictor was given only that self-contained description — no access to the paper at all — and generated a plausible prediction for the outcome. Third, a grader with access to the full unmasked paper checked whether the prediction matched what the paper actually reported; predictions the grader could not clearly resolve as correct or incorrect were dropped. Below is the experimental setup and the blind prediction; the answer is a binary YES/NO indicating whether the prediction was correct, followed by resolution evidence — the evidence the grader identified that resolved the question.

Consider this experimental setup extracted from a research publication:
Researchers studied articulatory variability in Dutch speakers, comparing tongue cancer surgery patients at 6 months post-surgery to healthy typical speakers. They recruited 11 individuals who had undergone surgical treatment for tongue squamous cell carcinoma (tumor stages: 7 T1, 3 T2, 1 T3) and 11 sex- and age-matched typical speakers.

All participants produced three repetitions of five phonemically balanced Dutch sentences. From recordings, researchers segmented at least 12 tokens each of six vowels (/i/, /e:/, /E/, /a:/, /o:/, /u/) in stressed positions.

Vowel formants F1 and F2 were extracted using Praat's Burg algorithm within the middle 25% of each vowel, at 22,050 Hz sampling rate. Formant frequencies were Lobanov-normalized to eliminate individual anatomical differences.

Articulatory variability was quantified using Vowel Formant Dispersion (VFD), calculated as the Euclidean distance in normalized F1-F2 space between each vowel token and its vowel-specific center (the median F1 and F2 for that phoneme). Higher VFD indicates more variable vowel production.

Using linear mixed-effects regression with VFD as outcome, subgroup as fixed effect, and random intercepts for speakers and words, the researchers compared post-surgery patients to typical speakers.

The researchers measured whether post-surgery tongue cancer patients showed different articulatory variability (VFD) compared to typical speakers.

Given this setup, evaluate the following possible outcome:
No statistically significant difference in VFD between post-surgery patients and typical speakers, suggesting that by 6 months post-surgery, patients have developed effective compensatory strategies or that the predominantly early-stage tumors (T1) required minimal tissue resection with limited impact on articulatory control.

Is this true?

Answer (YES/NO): NO